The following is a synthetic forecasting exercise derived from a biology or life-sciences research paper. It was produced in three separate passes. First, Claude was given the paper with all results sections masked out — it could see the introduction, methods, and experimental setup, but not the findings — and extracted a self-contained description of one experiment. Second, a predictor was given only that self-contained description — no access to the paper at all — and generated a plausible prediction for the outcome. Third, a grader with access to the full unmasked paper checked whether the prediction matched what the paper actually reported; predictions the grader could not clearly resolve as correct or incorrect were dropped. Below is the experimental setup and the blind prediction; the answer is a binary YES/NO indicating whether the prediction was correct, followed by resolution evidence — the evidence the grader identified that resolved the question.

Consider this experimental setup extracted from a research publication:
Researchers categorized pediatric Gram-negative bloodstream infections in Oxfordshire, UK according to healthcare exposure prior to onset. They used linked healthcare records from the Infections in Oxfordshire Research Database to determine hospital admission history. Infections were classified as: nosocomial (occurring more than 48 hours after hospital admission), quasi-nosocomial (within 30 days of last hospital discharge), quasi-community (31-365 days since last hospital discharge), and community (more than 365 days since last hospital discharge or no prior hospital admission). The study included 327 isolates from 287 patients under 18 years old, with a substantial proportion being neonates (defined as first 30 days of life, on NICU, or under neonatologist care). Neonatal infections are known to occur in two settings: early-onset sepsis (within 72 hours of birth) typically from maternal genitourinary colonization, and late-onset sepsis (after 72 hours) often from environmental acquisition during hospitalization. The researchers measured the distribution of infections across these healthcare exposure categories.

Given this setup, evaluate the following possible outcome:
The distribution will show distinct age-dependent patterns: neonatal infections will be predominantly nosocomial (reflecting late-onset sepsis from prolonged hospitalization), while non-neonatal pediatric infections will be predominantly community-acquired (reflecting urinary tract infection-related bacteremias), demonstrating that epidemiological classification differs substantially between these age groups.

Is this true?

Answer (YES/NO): NO